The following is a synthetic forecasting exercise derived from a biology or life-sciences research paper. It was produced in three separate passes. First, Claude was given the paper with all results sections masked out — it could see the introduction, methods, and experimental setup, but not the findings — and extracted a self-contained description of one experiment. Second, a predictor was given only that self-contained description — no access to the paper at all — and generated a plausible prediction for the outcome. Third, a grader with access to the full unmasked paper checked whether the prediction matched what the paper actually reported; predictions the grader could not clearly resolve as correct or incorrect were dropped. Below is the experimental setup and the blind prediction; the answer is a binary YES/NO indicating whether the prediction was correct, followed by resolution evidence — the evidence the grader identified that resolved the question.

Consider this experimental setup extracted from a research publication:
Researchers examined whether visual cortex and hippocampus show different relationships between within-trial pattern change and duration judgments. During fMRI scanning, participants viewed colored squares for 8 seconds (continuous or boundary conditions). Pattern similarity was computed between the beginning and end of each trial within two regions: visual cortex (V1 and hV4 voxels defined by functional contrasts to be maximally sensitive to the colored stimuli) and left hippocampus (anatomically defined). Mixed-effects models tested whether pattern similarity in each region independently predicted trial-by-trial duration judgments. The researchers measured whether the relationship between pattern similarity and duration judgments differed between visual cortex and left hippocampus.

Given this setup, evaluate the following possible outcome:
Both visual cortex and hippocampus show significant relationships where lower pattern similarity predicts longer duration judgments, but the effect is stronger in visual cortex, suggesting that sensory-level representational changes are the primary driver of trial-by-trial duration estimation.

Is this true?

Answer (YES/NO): NO